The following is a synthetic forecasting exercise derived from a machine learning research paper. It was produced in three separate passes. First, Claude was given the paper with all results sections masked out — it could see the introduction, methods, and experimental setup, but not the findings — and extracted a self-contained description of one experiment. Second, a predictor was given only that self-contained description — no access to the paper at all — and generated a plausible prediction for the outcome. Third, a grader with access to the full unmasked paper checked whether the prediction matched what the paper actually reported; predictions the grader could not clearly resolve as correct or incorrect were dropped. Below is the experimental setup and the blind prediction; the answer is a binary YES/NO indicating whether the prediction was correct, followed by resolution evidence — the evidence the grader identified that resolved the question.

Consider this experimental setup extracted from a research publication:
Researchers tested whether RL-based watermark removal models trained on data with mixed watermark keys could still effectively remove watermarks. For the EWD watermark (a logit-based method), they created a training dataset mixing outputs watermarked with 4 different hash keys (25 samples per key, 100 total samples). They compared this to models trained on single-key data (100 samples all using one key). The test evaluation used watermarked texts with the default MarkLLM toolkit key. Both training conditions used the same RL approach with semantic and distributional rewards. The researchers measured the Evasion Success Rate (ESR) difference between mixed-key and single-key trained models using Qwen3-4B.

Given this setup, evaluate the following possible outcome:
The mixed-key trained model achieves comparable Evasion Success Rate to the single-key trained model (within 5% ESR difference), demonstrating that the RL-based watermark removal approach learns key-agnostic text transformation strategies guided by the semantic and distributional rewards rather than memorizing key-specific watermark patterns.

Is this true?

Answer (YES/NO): YES